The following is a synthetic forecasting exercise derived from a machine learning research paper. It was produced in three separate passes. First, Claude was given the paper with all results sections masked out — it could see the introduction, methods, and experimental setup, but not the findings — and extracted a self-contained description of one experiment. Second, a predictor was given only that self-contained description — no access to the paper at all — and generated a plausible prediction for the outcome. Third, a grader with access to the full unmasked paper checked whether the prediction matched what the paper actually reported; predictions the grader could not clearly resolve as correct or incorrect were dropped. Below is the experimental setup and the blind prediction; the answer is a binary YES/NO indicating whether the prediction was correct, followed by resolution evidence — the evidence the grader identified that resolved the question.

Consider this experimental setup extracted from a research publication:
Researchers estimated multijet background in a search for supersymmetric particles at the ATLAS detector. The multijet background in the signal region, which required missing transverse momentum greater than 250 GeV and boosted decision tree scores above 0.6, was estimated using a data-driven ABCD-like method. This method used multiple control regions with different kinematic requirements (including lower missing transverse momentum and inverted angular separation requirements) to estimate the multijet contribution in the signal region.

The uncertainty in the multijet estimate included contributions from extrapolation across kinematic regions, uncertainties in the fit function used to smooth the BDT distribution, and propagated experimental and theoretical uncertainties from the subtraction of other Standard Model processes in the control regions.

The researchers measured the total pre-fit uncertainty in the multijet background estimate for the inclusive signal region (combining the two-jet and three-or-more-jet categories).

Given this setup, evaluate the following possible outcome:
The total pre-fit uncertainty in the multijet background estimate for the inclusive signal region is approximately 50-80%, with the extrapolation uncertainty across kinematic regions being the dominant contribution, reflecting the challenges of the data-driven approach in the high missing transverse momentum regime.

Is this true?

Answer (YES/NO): NO